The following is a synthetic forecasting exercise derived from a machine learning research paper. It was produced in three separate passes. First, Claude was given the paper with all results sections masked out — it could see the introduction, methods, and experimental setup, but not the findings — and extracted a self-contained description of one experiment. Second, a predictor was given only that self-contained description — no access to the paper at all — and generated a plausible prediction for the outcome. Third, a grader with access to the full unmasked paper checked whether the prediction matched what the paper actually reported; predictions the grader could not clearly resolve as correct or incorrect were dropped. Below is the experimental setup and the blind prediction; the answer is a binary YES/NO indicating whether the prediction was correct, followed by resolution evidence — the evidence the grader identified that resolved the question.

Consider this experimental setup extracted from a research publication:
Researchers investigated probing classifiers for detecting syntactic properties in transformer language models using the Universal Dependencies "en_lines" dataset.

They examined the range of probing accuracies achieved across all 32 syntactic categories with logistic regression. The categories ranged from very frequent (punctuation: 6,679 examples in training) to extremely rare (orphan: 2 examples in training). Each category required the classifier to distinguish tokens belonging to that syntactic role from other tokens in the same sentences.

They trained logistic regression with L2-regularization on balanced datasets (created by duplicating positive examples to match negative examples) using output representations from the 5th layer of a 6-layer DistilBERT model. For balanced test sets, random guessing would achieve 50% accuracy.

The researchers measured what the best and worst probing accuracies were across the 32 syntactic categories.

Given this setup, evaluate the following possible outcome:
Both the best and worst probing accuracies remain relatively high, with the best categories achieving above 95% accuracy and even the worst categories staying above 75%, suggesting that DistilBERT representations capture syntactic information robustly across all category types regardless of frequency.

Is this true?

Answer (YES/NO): NO